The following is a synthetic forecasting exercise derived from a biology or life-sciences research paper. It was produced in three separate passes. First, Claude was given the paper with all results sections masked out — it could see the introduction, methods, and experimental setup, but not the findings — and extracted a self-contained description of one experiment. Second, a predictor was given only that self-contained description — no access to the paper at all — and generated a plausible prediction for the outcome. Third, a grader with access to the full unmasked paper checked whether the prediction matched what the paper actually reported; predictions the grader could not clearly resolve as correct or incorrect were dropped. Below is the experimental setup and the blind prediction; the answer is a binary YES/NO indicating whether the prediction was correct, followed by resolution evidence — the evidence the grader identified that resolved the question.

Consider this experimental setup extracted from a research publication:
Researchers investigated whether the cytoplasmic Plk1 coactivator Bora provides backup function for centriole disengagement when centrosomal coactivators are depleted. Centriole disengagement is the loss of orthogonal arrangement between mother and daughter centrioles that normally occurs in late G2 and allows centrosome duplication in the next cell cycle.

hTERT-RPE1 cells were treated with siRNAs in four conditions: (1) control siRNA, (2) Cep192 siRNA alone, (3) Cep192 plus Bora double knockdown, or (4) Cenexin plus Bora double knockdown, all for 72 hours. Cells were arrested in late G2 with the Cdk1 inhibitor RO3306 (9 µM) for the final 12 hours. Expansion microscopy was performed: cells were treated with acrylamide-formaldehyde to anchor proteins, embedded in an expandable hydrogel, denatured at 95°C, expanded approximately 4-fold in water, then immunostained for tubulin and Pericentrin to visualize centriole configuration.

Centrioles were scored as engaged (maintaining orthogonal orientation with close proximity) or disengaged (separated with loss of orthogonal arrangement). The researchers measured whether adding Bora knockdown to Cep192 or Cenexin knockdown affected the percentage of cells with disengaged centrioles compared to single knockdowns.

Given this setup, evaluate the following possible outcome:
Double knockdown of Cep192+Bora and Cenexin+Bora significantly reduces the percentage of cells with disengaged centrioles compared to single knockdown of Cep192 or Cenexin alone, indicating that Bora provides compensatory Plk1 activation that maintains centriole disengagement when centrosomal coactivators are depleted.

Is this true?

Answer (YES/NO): NO